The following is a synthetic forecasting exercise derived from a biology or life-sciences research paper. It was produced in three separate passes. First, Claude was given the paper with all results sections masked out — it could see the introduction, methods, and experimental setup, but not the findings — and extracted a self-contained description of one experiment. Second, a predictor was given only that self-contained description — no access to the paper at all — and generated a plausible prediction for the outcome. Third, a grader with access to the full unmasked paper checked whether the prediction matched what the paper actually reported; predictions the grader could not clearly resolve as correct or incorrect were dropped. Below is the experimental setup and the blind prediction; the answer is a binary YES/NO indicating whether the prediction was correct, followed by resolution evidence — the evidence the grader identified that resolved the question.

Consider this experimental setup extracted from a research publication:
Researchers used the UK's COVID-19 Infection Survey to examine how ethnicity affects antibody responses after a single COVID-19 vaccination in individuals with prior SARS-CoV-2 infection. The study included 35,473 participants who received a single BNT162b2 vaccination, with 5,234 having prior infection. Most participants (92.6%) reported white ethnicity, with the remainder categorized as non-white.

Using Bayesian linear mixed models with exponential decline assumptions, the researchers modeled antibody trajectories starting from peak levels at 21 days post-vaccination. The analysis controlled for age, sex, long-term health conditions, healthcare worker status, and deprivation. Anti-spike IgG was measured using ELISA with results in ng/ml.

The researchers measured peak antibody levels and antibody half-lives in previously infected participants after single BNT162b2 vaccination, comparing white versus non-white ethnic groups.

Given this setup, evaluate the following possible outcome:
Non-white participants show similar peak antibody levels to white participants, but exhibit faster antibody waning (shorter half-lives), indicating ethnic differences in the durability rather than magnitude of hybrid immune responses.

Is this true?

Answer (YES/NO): NO